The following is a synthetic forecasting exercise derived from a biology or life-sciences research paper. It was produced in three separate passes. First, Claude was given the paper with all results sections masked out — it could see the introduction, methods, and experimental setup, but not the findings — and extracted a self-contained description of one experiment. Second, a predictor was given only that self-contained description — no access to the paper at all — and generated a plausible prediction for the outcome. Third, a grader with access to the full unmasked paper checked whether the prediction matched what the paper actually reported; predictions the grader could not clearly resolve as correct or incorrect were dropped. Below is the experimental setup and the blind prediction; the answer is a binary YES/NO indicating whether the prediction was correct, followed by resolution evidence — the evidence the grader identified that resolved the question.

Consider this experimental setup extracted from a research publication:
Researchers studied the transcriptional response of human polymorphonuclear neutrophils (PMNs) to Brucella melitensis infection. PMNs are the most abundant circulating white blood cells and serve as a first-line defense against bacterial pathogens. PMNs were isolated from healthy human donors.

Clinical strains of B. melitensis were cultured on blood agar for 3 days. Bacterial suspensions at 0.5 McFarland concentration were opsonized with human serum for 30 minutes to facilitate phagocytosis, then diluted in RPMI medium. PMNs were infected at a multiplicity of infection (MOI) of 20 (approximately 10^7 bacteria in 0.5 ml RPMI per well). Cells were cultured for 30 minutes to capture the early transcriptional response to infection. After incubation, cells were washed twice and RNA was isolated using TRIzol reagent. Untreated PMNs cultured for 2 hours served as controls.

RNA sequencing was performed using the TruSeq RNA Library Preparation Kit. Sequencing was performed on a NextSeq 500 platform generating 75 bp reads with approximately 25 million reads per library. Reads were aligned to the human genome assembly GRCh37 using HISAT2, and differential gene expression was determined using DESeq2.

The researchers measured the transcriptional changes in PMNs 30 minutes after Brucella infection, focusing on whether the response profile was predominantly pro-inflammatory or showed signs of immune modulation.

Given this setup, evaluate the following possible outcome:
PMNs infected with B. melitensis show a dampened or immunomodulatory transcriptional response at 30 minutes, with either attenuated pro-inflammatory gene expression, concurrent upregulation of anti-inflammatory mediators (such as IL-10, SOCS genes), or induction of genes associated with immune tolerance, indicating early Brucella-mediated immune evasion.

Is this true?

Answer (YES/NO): YES